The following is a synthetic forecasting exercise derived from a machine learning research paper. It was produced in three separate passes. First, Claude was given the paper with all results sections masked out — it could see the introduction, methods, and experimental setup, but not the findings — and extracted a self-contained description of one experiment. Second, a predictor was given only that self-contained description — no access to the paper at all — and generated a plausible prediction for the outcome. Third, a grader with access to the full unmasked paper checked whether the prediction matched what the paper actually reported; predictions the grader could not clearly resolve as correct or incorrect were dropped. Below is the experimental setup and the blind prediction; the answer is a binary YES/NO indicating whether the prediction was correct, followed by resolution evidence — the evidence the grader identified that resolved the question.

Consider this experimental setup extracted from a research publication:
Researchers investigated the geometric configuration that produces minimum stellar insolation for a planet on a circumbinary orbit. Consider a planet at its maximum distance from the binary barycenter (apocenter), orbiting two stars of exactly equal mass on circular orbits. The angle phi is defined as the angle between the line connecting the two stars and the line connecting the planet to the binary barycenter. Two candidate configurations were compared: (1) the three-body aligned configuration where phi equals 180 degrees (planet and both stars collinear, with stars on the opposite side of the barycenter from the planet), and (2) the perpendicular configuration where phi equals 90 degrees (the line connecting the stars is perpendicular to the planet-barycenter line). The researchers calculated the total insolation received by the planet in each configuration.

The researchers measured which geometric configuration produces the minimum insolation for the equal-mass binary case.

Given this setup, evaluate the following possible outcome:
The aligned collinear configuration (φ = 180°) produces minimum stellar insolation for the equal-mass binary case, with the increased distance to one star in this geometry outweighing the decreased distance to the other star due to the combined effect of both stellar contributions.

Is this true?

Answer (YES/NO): NO